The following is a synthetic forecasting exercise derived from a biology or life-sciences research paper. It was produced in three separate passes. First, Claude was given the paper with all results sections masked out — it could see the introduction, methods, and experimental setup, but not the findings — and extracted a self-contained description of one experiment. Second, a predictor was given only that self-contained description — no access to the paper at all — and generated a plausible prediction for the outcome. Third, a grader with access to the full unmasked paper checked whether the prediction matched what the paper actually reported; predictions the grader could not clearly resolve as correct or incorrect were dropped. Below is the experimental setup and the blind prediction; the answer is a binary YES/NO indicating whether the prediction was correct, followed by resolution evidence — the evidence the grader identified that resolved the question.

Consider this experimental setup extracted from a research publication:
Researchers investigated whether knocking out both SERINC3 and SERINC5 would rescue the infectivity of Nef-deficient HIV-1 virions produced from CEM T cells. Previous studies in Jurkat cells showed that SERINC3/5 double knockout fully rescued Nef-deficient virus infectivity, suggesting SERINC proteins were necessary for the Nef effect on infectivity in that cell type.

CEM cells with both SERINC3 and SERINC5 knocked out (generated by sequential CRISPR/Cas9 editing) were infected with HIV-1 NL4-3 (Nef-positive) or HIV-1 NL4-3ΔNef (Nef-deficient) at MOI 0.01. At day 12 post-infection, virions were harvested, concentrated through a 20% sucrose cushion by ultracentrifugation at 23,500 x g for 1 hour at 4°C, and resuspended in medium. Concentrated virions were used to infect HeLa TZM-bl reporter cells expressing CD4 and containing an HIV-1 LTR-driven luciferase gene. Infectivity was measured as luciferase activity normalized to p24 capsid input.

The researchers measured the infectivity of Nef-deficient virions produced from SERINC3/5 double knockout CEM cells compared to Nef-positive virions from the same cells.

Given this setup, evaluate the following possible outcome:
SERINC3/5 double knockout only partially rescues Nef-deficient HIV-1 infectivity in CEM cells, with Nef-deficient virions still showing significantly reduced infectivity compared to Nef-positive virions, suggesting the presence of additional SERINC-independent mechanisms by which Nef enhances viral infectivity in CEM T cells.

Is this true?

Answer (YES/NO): NO